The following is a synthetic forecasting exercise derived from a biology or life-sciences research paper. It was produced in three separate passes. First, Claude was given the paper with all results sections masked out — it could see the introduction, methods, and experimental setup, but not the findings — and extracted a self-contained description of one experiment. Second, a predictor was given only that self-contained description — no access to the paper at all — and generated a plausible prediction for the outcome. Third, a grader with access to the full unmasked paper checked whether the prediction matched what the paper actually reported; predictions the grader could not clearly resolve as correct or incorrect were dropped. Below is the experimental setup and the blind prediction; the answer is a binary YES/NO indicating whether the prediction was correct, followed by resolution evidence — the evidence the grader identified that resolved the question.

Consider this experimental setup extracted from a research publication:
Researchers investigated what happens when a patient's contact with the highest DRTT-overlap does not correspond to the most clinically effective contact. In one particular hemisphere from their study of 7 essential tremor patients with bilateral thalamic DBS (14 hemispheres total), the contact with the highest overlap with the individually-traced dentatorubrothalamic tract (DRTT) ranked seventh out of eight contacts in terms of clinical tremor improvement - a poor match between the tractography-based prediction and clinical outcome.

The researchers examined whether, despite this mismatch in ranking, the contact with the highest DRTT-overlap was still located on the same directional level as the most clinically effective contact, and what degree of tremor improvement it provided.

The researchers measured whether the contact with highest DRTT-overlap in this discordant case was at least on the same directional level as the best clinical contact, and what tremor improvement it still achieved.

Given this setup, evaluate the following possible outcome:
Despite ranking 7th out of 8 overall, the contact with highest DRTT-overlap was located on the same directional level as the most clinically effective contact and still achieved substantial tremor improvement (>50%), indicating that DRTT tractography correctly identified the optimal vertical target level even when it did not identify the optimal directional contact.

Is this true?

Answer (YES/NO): YES